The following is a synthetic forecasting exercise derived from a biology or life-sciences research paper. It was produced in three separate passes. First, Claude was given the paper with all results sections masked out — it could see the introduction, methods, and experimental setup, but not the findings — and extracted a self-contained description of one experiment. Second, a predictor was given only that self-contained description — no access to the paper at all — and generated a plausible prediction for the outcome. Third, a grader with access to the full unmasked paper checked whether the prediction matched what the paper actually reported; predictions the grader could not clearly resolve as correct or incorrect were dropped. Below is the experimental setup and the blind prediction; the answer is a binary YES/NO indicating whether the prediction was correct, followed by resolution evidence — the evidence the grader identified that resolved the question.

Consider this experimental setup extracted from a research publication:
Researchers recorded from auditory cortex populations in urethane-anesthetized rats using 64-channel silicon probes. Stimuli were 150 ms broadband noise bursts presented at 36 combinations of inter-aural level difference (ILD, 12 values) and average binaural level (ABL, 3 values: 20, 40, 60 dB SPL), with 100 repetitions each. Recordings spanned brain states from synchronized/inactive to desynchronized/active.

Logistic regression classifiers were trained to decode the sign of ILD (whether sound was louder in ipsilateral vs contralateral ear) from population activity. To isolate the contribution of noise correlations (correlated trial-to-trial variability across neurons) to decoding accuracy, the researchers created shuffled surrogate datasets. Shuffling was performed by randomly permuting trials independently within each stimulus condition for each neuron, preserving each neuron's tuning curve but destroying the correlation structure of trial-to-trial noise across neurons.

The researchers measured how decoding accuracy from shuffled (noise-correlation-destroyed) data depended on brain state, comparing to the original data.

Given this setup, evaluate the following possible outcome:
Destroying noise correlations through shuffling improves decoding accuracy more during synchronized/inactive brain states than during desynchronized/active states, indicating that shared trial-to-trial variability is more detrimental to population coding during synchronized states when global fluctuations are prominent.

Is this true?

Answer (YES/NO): YES